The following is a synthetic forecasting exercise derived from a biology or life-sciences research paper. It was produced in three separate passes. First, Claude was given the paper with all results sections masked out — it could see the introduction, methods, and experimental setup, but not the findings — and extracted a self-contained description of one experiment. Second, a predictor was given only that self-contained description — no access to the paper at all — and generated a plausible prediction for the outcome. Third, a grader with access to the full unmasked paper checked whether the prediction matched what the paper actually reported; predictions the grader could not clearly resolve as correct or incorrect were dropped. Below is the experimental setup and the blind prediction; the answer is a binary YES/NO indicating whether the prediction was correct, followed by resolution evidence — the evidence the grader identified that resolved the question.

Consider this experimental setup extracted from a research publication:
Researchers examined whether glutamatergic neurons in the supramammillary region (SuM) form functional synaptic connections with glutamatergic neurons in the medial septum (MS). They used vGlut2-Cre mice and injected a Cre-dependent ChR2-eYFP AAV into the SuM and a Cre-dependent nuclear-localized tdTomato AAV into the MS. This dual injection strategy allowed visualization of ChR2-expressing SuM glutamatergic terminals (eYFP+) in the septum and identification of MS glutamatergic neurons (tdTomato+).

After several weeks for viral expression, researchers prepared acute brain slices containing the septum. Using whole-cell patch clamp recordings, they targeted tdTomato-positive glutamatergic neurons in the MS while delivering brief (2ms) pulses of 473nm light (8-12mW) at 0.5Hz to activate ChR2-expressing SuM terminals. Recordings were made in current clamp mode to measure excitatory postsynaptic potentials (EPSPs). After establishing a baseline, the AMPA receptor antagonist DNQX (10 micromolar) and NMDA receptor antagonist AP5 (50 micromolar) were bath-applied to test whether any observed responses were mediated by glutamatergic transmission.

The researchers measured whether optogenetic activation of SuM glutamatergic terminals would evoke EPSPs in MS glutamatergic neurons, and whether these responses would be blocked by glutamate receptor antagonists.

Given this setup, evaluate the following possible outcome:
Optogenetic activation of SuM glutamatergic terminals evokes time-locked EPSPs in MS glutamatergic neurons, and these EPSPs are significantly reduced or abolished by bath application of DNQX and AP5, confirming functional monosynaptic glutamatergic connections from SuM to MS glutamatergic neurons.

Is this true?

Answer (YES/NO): YES